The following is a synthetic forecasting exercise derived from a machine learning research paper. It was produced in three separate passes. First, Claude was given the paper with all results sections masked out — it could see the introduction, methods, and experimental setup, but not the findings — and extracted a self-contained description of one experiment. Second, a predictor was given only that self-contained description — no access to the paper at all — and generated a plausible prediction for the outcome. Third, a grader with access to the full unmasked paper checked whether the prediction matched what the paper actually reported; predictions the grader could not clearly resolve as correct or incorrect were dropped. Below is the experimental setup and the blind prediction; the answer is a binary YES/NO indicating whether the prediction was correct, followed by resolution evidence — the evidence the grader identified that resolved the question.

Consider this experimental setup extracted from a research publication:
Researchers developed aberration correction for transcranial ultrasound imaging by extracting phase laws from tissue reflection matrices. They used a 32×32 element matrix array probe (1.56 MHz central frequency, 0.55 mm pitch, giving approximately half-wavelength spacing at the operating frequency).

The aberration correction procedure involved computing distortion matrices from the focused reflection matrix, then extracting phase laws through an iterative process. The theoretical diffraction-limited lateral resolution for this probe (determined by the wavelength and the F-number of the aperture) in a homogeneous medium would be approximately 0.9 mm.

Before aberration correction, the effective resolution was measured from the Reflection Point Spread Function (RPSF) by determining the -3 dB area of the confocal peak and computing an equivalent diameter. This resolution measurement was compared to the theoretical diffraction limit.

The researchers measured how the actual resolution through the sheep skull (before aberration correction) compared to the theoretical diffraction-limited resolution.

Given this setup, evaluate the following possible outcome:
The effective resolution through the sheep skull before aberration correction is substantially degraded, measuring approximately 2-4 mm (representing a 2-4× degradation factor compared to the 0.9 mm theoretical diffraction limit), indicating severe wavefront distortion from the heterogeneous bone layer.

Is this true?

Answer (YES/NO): YES